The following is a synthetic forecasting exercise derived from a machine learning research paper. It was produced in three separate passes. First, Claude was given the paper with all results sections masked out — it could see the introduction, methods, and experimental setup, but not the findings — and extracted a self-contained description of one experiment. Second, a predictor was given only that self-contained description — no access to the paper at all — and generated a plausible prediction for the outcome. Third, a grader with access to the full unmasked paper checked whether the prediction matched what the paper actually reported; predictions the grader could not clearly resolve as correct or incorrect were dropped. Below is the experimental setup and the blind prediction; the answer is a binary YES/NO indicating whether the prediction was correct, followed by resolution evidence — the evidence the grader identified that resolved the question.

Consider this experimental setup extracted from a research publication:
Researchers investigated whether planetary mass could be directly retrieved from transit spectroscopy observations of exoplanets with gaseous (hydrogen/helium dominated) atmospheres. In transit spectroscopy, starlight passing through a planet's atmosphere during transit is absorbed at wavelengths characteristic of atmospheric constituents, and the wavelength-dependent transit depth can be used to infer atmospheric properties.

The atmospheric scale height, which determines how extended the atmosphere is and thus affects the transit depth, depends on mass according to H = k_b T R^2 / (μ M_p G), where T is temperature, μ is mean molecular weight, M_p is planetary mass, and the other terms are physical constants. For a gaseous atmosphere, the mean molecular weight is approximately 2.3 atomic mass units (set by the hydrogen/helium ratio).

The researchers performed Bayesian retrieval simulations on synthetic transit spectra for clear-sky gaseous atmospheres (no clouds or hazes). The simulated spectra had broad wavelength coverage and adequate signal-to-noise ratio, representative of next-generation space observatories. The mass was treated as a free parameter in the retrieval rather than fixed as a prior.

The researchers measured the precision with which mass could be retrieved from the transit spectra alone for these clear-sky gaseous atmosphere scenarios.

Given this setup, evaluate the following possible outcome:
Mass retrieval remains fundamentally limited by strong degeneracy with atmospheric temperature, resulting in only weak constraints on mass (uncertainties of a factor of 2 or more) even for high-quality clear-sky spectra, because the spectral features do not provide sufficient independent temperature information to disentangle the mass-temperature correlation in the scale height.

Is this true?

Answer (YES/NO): NO